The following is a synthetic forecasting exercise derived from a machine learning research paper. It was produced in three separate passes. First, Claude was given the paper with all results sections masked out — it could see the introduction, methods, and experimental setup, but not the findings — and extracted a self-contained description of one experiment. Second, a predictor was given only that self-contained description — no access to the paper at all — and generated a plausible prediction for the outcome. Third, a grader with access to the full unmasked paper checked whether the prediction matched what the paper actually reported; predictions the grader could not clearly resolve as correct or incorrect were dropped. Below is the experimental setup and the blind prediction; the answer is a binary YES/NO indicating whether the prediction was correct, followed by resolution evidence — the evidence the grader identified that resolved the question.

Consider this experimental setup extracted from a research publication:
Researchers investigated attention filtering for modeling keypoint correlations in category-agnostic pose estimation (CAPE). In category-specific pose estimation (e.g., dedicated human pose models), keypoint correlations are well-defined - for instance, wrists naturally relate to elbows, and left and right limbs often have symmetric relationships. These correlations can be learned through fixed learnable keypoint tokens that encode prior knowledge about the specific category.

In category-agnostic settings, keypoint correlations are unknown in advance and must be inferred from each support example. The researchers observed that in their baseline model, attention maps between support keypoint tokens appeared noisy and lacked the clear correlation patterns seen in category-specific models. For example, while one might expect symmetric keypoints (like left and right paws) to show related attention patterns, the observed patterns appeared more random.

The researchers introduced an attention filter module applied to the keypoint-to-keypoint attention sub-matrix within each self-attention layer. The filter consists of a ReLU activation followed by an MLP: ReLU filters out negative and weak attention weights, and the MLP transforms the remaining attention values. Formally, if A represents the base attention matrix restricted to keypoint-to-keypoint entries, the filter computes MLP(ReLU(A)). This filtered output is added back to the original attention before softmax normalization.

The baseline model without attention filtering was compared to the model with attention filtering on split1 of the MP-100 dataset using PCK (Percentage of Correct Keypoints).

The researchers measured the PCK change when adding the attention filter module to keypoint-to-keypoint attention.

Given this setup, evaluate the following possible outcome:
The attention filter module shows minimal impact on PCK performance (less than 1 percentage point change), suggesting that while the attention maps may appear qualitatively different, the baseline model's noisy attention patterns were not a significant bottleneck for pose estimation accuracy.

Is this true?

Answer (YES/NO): YES